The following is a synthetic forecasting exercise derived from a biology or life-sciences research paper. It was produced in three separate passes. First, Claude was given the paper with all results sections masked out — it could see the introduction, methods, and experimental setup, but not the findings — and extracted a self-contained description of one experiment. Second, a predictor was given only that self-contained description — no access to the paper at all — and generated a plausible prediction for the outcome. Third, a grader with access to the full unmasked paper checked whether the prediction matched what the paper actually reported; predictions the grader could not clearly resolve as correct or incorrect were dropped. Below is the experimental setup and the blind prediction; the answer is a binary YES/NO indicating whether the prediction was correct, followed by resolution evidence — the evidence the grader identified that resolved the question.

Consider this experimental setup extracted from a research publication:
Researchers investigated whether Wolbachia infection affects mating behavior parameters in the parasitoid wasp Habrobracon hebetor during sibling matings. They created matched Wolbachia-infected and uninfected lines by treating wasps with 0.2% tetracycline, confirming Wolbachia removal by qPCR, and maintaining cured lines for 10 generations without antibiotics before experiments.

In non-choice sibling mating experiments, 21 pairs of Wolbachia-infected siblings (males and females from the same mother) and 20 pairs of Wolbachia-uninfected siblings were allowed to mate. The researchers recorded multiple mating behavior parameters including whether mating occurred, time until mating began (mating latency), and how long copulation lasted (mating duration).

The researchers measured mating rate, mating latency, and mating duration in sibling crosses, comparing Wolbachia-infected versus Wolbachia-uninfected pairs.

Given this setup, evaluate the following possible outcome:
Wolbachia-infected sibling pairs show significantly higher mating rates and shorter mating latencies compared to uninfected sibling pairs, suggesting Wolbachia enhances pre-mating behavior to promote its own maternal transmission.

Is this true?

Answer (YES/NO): NO